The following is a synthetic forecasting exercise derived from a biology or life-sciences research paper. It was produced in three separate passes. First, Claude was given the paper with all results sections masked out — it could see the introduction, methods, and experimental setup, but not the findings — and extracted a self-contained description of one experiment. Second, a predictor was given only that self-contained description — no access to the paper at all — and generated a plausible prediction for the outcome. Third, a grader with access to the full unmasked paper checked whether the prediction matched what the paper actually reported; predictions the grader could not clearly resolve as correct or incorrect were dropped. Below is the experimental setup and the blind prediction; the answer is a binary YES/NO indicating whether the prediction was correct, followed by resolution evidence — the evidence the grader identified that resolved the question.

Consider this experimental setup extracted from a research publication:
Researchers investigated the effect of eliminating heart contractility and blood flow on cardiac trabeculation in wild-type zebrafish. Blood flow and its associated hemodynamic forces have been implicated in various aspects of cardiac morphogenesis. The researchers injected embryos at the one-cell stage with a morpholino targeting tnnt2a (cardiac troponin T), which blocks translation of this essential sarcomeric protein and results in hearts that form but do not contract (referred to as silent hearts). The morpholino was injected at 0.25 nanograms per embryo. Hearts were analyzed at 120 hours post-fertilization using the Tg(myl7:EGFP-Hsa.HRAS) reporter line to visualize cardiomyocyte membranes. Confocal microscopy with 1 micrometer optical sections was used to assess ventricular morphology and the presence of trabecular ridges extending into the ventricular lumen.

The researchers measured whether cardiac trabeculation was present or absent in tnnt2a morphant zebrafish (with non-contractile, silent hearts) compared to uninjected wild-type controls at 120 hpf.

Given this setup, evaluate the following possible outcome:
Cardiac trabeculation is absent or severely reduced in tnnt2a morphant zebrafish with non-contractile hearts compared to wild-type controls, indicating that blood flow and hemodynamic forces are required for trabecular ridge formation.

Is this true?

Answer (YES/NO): YES